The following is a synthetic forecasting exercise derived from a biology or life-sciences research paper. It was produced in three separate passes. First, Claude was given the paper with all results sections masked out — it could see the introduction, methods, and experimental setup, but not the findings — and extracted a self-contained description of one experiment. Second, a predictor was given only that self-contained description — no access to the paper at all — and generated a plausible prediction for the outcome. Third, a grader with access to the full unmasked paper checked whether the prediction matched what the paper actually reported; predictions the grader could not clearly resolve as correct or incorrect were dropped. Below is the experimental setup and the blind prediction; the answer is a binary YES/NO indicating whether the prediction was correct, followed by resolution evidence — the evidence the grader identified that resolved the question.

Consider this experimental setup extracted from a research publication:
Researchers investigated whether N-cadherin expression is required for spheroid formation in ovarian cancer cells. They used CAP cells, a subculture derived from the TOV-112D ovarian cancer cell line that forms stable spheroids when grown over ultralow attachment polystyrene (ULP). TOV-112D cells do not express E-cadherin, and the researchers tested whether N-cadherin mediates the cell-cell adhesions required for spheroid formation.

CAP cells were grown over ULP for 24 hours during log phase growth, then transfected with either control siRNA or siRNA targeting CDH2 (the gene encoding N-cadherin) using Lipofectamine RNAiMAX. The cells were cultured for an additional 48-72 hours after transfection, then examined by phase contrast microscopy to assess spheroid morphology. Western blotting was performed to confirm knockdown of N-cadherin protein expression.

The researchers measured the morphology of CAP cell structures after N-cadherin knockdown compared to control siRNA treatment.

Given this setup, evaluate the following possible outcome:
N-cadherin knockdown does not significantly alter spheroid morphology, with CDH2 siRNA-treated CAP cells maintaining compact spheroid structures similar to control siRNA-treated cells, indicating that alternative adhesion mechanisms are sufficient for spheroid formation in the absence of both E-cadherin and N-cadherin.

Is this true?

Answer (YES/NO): NO